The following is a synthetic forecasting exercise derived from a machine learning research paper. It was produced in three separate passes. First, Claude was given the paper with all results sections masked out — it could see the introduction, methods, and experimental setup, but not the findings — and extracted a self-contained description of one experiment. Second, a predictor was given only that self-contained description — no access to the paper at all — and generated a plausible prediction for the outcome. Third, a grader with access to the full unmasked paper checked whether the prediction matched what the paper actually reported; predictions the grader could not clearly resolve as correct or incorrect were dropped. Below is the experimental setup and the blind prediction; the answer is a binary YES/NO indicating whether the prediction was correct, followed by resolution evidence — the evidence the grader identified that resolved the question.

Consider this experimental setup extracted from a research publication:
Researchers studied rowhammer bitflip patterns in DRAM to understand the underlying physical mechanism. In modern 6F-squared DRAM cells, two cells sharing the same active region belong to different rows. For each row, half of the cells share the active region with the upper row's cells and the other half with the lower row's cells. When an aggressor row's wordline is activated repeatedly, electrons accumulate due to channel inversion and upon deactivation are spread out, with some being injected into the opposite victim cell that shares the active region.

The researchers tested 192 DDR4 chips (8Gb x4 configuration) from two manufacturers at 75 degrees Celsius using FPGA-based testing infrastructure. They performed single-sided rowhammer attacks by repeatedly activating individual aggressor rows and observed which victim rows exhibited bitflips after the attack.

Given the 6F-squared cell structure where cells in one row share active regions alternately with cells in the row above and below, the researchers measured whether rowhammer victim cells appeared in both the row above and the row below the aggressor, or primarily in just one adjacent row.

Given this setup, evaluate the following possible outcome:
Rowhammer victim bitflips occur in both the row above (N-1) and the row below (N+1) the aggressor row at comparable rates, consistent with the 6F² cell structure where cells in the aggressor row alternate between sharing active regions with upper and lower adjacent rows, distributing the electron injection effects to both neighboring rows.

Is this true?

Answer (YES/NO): YES